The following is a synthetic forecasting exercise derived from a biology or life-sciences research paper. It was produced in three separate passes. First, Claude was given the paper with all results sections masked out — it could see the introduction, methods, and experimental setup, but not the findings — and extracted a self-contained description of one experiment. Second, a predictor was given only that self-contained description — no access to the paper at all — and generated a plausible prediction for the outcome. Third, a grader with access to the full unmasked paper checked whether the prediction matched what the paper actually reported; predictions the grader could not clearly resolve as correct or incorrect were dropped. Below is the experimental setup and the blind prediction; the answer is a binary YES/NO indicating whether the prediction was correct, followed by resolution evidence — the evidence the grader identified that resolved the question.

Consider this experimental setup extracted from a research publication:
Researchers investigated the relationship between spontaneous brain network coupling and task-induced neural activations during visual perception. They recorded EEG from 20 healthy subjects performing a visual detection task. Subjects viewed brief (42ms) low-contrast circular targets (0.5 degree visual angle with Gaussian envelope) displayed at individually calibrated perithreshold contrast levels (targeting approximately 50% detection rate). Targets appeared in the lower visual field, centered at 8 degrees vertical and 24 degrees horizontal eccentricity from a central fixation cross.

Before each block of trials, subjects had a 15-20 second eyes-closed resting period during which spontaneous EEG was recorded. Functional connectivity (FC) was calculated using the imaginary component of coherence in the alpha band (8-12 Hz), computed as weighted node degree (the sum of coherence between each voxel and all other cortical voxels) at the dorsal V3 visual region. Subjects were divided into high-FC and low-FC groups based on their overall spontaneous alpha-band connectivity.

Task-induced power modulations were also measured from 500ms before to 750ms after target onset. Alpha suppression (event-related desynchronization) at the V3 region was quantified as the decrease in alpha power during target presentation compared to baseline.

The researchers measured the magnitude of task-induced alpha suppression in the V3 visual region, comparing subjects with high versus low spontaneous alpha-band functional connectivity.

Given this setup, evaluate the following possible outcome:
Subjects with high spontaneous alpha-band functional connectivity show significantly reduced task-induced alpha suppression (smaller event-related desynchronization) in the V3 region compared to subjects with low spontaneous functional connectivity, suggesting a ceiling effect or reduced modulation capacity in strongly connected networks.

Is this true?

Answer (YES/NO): YES